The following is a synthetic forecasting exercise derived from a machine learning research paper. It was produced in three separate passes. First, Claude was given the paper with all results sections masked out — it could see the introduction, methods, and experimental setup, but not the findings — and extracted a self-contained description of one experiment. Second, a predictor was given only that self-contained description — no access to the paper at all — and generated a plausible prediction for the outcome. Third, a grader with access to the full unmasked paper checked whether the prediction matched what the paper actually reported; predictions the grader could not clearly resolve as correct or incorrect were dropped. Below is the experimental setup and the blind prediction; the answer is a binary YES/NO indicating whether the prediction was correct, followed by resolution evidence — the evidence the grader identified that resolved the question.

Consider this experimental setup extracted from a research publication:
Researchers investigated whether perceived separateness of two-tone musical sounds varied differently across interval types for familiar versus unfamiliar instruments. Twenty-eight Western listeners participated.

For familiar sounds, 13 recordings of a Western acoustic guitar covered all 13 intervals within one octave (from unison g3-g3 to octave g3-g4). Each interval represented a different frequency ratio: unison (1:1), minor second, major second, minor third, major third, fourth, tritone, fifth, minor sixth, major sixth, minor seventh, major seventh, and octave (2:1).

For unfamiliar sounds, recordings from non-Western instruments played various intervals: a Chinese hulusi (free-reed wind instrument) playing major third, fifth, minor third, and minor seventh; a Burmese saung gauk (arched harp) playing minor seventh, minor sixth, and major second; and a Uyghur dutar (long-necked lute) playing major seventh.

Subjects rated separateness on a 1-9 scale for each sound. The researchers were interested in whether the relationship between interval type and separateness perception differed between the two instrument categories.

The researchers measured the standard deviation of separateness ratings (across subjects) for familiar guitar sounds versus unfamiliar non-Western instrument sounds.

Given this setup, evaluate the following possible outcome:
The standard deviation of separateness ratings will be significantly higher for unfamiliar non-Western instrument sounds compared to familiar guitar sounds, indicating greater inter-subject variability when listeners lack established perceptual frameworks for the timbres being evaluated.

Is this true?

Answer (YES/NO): NO